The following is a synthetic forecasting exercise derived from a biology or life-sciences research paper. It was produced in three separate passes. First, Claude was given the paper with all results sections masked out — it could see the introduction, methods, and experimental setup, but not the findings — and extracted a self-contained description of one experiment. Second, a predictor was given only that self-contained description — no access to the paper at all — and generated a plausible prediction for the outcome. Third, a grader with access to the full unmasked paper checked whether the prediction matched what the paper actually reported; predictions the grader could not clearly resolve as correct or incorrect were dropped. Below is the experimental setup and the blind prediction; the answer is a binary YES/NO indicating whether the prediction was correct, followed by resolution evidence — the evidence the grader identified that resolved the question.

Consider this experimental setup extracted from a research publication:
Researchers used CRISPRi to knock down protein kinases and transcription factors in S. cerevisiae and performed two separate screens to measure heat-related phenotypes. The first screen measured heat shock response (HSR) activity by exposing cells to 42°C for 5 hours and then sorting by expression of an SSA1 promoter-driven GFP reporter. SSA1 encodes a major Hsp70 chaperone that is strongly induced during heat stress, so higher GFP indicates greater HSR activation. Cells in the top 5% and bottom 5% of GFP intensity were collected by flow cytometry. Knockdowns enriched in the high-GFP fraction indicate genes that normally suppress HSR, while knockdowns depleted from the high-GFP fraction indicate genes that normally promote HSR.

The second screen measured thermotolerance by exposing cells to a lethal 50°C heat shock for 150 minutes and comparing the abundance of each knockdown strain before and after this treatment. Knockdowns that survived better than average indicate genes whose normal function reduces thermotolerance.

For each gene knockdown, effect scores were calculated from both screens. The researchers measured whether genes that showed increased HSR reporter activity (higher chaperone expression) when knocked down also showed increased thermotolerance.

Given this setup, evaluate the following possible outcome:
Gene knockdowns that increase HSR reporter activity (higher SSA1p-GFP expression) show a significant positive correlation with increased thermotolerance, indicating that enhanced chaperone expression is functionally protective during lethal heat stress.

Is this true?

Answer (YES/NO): NO